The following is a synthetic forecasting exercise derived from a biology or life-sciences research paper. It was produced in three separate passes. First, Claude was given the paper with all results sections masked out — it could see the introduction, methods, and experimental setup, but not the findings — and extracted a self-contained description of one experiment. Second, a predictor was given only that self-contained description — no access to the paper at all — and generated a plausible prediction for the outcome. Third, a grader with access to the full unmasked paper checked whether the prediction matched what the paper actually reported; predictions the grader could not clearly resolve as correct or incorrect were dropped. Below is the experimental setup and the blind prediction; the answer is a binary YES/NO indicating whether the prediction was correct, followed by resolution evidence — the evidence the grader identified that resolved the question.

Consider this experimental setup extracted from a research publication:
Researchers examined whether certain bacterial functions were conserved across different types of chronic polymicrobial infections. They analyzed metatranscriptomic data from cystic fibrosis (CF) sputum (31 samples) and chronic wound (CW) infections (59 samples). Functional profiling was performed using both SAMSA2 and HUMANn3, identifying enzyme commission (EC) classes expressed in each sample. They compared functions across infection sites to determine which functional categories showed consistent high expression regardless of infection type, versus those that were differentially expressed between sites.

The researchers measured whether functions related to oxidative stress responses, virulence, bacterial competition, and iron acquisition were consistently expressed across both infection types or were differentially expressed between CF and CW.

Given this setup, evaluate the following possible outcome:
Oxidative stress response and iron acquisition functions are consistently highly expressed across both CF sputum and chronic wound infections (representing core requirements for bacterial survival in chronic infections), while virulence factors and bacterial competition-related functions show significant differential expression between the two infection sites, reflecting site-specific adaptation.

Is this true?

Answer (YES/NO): NO